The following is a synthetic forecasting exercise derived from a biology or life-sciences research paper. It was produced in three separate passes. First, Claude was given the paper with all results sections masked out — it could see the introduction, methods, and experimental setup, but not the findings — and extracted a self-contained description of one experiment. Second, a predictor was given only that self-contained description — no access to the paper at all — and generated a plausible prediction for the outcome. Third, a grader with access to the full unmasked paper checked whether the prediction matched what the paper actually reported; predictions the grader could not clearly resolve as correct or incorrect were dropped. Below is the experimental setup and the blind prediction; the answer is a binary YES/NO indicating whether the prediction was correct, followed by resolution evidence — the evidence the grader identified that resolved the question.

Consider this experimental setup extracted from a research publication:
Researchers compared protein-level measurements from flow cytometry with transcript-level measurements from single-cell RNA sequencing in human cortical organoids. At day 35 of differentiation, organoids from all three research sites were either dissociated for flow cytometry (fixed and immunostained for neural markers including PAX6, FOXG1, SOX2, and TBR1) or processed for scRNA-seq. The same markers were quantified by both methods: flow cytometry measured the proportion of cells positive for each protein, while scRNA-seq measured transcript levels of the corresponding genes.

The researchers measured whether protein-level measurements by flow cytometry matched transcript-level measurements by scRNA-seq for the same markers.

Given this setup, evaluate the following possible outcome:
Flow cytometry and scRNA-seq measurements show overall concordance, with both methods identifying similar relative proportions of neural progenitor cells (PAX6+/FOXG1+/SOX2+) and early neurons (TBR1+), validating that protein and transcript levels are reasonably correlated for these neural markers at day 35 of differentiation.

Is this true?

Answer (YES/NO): YES